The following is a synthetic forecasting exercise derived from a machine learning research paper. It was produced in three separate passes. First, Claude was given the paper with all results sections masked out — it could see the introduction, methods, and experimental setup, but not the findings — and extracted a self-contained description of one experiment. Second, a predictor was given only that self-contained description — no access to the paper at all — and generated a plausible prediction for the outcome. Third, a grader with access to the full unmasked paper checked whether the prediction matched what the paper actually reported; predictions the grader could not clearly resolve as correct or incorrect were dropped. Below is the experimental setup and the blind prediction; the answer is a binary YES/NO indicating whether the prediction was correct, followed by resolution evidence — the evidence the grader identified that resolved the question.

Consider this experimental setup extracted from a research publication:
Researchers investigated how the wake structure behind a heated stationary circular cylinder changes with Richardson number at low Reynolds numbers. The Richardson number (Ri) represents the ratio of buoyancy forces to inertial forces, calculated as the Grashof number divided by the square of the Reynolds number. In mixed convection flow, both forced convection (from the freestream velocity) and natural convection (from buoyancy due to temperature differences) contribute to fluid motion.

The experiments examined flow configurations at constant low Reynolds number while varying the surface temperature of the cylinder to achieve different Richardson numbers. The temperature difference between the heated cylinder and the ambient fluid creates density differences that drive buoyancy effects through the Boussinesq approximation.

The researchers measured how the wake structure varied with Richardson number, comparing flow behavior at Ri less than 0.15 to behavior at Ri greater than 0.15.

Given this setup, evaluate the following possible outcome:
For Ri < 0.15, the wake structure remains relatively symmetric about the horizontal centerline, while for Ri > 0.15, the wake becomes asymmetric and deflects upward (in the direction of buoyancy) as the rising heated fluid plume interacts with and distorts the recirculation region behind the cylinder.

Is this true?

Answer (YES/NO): NO